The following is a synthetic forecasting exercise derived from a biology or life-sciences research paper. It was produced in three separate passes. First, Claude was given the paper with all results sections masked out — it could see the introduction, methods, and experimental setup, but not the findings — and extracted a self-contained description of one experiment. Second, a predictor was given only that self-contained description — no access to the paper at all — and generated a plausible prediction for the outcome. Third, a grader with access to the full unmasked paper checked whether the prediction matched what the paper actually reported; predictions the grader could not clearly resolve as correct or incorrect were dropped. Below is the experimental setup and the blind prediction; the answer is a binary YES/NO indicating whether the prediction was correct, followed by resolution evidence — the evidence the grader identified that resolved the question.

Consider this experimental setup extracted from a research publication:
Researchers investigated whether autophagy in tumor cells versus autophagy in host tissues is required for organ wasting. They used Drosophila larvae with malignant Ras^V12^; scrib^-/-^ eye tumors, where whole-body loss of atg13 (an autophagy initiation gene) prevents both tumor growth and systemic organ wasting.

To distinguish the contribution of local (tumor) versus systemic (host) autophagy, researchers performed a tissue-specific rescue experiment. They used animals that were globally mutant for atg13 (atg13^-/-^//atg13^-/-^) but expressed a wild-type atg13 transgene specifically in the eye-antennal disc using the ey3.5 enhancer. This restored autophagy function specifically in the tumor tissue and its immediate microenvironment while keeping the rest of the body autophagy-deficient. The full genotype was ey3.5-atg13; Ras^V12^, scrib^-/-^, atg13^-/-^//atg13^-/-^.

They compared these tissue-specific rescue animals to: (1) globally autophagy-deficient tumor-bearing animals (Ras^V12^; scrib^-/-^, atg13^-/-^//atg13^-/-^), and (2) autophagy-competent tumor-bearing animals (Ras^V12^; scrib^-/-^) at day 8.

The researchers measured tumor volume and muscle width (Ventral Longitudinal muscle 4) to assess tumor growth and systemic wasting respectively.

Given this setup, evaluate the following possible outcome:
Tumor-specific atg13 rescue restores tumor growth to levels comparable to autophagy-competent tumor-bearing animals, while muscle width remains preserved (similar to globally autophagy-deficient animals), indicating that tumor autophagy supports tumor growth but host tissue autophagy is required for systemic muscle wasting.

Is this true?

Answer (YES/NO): NO